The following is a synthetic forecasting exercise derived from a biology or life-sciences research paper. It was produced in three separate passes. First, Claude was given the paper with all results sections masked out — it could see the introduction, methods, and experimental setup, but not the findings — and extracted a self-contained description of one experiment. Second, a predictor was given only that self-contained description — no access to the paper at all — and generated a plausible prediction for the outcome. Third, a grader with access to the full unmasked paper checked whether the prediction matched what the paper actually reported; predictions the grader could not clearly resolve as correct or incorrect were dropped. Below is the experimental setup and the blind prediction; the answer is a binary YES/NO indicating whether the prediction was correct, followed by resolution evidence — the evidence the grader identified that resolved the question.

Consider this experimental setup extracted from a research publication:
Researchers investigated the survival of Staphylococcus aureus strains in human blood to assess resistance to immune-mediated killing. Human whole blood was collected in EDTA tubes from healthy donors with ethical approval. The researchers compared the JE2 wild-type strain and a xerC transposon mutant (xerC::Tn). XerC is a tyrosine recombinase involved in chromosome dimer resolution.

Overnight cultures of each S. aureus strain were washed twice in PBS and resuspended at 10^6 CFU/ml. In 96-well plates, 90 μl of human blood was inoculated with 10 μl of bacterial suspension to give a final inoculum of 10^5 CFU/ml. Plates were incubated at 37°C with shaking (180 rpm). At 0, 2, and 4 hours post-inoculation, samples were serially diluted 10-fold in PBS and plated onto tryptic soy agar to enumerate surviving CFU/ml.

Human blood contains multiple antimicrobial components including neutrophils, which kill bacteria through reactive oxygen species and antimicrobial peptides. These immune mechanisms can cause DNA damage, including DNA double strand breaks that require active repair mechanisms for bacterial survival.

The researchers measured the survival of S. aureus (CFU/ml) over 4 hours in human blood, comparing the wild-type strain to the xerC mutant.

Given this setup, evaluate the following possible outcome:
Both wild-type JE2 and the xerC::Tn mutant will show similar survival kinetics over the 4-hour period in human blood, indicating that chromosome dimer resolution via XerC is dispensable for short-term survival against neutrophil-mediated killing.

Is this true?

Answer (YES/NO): NO